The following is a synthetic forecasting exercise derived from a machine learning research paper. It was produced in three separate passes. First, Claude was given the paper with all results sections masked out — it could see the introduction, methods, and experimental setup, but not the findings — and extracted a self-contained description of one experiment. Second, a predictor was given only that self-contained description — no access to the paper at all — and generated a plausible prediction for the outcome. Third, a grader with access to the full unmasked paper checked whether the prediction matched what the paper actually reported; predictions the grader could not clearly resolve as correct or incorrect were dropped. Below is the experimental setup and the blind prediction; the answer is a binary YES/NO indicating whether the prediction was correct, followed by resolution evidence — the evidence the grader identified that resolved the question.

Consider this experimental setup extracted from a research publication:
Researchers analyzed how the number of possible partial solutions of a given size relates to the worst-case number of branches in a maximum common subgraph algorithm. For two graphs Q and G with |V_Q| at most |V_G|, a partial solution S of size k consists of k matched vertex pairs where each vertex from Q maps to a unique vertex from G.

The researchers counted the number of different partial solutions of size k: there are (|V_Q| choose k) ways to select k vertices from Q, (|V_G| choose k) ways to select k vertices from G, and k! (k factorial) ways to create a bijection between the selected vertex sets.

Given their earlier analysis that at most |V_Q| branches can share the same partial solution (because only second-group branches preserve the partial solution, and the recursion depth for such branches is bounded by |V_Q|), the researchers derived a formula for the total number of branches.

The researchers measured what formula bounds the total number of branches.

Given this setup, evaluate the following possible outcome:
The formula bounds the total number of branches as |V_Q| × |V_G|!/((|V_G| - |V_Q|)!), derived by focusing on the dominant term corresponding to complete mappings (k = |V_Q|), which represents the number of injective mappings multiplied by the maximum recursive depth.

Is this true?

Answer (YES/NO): NO